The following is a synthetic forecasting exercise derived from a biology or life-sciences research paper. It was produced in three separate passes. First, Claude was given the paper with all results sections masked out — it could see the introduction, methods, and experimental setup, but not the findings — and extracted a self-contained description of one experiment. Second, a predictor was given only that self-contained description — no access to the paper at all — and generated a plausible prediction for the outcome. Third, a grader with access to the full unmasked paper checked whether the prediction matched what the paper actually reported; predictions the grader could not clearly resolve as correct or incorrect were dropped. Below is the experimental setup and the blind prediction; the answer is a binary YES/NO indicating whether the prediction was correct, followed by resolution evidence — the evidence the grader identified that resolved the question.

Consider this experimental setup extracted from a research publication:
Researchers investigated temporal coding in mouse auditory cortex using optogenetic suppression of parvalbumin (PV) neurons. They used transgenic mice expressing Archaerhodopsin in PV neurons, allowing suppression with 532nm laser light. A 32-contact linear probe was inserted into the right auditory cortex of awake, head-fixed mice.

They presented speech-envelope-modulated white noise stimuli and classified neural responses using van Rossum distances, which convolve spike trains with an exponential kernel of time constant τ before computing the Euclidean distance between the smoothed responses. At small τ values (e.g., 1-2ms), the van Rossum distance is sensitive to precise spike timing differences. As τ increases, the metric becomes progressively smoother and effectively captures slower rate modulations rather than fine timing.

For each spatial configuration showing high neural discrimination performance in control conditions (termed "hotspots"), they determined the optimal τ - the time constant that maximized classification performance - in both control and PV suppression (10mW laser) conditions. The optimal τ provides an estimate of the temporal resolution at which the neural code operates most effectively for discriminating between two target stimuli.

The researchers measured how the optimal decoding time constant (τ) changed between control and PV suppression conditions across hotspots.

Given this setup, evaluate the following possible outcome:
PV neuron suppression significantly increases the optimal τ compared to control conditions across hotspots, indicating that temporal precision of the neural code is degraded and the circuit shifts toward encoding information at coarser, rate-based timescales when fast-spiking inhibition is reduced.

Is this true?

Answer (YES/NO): NO